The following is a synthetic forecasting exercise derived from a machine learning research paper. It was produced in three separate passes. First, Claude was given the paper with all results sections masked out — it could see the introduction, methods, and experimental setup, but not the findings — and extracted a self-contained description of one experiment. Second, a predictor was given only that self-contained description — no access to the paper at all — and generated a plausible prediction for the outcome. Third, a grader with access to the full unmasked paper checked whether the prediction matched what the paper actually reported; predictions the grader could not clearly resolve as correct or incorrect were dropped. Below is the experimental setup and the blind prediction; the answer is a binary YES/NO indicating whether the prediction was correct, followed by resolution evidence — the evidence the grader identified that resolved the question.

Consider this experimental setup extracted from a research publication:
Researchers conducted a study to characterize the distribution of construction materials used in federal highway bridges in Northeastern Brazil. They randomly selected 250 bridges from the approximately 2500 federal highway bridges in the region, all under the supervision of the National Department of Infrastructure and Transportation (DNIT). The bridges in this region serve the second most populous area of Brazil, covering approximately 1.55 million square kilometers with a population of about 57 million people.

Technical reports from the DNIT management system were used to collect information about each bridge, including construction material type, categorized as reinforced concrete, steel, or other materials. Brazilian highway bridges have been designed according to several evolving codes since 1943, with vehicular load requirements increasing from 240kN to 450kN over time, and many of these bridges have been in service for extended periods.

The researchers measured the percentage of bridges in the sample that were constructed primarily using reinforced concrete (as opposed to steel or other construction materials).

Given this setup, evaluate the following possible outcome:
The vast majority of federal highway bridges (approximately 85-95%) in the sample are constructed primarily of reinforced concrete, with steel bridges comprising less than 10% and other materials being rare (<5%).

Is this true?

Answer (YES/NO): YES